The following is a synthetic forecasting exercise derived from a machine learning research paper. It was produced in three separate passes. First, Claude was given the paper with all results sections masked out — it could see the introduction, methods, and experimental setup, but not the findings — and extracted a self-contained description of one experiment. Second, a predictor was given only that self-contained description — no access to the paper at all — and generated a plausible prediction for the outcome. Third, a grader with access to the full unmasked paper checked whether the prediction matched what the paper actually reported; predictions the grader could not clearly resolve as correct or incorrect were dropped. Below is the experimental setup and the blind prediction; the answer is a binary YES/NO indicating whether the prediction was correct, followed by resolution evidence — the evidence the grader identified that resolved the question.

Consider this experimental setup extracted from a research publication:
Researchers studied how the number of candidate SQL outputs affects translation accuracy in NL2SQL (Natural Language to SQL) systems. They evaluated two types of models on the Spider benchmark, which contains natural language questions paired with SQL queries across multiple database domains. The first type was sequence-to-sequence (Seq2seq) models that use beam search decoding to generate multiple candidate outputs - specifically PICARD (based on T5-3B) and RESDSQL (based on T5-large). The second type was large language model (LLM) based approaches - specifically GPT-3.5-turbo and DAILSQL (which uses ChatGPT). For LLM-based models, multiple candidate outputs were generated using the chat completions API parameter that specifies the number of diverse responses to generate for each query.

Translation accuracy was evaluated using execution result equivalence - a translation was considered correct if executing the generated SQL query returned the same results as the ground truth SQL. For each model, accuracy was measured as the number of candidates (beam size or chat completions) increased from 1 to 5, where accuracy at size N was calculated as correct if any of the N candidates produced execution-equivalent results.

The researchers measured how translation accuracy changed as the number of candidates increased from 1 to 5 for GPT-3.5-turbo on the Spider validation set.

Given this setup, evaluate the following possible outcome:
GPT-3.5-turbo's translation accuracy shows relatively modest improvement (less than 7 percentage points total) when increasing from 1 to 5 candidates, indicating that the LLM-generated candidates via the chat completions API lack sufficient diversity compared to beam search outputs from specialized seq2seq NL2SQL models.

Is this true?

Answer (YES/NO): NO